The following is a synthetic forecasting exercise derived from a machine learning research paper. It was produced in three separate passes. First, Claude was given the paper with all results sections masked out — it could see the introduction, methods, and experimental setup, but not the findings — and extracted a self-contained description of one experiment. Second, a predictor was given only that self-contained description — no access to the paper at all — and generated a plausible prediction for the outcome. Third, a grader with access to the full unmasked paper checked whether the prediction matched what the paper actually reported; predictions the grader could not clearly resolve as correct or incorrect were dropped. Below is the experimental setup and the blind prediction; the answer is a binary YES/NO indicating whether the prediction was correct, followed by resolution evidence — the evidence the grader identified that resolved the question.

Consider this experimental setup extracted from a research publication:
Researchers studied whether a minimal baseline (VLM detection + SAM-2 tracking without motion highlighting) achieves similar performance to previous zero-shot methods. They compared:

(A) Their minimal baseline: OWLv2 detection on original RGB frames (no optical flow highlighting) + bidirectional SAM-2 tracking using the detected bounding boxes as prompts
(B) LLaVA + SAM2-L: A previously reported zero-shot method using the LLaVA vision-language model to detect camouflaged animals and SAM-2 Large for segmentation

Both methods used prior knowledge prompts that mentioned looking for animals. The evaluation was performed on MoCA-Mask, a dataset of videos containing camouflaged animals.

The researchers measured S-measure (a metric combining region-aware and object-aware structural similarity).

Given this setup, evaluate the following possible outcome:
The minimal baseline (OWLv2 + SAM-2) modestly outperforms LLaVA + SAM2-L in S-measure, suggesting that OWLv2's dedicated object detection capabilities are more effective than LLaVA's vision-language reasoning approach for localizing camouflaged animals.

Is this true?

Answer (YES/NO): NO